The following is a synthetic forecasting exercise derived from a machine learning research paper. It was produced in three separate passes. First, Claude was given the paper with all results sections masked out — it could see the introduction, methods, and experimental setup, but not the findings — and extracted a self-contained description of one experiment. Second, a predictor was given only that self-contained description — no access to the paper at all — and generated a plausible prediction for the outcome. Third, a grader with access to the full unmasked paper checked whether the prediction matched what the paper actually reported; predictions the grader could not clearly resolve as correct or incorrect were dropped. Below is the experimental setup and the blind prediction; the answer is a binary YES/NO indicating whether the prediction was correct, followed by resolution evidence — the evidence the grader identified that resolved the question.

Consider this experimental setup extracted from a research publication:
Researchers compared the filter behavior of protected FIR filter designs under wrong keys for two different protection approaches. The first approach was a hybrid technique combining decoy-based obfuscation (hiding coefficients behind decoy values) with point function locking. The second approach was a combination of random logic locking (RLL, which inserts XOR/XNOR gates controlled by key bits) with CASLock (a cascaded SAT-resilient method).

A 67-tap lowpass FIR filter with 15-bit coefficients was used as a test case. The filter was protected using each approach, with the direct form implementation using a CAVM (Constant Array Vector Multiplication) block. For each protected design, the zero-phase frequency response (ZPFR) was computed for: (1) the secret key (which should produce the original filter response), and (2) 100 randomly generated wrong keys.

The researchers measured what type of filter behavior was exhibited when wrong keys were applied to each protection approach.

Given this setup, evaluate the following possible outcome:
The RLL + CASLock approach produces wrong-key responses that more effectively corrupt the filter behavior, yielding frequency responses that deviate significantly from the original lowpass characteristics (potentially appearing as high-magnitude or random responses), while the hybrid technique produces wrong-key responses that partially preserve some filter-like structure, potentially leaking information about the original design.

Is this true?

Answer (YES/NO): NO